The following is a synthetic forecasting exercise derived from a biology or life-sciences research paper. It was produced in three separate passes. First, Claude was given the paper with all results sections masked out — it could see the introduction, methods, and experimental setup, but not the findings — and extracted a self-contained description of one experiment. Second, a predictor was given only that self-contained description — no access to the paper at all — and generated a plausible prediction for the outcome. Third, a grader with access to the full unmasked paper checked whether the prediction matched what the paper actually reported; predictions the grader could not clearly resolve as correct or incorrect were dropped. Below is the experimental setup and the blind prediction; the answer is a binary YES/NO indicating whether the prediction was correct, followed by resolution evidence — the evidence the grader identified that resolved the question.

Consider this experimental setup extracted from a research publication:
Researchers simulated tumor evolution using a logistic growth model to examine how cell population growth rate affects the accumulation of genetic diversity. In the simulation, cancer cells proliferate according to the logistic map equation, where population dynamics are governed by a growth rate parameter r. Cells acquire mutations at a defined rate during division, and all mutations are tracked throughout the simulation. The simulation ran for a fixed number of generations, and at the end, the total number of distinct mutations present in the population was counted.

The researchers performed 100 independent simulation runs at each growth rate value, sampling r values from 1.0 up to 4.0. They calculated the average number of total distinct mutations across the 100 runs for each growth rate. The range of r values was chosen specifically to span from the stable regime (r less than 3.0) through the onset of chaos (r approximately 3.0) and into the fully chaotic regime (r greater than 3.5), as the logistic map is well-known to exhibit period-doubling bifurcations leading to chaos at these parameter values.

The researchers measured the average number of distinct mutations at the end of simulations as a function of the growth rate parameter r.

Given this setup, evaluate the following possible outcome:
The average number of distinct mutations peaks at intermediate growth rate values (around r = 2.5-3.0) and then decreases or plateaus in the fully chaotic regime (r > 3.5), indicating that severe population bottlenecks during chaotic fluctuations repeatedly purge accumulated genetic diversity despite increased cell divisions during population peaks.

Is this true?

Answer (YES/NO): NO